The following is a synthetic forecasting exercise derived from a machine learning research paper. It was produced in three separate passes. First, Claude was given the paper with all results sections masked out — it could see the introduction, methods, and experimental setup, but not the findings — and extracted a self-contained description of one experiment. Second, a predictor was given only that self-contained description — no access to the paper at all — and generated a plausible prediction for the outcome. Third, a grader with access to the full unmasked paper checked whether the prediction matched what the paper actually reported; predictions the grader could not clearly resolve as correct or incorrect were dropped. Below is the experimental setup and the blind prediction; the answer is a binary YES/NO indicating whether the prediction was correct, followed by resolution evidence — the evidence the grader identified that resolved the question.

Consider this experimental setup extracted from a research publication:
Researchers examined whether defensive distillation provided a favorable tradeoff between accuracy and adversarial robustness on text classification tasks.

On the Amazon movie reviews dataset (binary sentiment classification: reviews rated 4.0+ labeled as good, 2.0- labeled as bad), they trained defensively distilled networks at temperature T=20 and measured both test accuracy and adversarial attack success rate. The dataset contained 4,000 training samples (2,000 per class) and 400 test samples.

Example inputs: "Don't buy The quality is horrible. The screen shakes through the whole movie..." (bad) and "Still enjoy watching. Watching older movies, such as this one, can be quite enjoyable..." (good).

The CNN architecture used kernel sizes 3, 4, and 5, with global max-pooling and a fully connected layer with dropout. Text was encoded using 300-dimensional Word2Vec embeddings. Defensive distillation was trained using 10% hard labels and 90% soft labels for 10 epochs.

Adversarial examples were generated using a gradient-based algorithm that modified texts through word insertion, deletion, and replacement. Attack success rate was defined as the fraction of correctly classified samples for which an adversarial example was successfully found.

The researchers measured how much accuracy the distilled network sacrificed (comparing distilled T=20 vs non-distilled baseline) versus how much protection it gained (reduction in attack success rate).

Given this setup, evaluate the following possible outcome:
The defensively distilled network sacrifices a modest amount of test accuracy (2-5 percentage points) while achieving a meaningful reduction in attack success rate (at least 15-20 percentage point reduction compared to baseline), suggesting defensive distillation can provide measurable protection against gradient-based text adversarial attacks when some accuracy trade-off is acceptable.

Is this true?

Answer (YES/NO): NO